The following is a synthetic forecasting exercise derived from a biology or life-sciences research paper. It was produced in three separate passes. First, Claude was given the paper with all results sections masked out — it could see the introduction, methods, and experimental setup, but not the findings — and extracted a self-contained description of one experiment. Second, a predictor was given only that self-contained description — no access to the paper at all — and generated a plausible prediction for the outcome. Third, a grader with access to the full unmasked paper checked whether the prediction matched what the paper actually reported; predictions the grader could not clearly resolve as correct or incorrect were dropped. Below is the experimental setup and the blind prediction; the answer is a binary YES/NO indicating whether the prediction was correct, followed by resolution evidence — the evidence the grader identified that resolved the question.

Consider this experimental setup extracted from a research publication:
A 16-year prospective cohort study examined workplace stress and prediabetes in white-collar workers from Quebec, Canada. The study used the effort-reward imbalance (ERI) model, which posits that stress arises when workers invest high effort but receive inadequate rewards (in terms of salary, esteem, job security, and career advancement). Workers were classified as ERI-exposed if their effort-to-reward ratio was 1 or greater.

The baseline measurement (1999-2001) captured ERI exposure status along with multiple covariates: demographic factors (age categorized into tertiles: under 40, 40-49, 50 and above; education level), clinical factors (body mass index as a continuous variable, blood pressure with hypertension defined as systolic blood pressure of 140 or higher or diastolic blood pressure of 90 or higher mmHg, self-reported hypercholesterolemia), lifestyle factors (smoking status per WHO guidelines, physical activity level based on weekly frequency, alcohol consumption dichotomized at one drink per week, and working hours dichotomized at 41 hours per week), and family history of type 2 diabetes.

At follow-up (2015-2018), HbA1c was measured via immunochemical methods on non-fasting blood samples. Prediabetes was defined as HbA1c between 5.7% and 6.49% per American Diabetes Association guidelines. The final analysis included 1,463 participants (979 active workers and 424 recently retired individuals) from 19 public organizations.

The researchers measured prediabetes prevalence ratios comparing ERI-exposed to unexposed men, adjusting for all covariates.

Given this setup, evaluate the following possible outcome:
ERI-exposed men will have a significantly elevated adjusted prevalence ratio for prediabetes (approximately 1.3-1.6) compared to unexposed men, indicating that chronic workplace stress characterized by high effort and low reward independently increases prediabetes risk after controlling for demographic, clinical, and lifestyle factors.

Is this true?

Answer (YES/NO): NO